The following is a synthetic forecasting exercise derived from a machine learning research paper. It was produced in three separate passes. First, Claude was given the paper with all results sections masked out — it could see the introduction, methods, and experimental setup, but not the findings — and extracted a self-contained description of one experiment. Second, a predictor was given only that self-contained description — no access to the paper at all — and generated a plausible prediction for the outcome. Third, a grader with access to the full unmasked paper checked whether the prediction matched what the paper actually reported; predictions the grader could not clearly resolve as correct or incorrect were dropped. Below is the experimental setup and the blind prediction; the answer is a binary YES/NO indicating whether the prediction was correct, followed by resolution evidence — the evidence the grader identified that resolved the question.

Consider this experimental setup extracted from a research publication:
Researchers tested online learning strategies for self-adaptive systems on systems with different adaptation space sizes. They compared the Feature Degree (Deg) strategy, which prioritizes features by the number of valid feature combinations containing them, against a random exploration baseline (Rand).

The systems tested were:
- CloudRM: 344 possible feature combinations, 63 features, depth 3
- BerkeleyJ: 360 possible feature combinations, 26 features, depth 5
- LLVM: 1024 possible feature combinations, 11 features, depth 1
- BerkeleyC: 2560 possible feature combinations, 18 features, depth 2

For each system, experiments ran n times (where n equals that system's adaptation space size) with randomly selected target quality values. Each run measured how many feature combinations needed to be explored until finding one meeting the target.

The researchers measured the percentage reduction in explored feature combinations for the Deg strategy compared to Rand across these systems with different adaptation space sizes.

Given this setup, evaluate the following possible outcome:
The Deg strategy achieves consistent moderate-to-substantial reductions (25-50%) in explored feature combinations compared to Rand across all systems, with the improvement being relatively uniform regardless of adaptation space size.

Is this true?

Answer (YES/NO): NO